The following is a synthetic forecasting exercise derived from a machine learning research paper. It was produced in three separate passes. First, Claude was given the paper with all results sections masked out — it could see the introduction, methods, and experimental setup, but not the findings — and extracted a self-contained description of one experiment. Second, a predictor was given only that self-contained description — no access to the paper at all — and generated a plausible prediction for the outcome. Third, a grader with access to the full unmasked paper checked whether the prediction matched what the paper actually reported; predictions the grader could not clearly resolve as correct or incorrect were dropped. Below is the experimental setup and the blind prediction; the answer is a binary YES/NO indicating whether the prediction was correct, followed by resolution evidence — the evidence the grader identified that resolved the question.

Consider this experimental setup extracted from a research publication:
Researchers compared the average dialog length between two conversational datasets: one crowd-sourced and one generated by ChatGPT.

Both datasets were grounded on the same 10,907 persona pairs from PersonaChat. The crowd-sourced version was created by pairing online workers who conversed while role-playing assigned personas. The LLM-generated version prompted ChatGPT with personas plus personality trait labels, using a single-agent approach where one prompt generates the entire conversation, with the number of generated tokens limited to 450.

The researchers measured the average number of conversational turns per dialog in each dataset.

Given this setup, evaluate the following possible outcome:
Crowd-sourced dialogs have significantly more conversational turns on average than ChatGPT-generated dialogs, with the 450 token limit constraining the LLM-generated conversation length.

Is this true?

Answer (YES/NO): NO